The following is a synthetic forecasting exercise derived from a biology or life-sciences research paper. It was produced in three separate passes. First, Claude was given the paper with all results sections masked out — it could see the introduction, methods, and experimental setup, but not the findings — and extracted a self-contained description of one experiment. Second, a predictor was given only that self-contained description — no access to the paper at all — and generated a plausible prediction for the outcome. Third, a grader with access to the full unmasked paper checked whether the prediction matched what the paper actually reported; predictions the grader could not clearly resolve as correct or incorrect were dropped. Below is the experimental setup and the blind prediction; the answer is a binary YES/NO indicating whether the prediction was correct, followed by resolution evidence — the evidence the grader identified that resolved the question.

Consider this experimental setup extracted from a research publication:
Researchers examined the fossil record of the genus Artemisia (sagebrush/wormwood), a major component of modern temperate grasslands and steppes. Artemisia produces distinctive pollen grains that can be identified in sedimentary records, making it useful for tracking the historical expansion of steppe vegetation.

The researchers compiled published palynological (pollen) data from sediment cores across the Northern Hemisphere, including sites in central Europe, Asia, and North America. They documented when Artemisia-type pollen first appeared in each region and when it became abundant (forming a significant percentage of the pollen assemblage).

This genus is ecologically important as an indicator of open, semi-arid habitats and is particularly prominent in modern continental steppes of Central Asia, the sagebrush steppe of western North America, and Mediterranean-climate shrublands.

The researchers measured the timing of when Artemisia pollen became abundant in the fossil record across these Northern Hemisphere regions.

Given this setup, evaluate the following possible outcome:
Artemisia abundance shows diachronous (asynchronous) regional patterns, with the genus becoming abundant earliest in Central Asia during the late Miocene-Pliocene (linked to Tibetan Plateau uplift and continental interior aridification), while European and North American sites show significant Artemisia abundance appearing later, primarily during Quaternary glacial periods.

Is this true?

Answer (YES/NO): NO